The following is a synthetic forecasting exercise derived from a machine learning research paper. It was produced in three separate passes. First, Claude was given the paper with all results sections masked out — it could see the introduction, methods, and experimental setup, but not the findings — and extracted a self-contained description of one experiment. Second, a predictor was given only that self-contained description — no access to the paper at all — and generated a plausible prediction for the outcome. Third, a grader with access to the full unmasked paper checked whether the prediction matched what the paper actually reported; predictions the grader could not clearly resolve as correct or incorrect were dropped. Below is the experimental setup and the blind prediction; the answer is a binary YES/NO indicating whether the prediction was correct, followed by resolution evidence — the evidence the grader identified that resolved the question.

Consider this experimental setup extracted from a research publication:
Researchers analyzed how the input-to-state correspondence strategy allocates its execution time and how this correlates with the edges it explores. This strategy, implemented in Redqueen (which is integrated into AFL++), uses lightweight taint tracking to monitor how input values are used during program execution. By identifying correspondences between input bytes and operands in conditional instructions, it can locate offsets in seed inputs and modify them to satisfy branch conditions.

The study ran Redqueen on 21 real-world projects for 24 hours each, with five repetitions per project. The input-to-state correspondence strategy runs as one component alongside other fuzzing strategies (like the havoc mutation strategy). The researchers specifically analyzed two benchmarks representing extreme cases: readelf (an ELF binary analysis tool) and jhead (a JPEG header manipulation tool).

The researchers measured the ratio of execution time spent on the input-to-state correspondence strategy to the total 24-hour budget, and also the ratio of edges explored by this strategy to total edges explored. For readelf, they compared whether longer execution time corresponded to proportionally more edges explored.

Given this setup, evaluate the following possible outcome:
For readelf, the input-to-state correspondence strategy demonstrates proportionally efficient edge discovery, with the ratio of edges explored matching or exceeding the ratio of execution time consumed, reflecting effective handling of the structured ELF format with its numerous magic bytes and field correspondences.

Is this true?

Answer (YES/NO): NO